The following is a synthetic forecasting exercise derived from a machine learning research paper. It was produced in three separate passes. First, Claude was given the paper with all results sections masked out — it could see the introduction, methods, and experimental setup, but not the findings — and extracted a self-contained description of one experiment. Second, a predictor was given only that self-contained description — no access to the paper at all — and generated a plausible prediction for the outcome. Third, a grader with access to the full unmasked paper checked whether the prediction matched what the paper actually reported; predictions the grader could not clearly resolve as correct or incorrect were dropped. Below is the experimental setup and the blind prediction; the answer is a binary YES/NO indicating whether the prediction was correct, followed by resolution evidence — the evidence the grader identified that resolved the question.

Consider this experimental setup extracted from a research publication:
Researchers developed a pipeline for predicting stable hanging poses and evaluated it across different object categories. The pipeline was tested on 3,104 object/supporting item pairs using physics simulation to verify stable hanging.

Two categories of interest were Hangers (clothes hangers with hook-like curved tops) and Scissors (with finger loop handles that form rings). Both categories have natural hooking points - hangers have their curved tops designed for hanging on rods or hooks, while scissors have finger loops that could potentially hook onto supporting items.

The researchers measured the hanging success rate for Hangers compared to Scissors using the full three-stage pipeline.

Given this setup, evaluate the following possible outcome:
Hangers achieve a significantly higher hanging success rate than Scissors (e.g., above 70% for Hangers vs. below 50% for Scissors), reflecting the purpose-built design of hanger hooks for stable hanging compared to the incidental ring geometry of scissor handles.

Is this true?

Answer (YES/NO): NO